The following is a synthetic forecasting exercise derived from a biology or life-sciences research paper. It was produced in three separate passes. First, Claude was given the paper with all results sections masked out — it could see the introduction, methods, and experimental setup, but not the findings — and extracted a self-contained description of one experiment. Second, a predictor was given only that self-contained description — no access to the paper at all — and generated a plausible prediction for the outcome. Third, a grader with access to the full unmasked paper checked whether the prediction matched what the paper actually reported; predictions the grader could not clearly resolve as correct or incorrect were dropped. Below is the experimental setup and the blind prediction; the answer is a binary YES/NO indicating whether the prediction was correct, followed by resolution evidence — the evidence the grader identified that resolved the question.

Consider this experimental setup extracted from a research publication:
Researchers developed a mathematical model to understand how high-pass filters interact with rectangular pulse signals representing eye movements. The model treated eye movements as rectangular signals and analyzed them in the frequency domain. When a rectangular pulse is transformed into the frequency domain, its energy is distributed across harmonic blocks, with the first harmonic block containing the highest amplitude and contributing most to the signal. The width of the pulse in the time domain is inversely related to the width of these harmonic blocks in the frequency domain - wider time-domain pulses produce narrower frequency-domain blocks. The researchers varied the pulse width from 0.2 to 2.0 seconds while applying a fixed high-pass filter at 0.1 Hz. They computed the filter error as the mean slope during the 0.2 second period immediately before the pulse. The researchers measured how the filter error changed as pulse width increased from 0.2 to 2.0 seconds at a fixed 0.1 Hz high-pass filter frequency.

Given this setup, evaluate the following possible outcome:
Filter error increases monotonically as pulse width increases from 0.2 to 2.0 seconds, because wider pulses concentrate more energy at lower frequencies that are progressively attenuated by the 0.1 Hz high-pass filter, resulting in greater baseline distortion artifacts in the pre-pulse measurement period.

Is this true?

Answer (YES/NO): YES